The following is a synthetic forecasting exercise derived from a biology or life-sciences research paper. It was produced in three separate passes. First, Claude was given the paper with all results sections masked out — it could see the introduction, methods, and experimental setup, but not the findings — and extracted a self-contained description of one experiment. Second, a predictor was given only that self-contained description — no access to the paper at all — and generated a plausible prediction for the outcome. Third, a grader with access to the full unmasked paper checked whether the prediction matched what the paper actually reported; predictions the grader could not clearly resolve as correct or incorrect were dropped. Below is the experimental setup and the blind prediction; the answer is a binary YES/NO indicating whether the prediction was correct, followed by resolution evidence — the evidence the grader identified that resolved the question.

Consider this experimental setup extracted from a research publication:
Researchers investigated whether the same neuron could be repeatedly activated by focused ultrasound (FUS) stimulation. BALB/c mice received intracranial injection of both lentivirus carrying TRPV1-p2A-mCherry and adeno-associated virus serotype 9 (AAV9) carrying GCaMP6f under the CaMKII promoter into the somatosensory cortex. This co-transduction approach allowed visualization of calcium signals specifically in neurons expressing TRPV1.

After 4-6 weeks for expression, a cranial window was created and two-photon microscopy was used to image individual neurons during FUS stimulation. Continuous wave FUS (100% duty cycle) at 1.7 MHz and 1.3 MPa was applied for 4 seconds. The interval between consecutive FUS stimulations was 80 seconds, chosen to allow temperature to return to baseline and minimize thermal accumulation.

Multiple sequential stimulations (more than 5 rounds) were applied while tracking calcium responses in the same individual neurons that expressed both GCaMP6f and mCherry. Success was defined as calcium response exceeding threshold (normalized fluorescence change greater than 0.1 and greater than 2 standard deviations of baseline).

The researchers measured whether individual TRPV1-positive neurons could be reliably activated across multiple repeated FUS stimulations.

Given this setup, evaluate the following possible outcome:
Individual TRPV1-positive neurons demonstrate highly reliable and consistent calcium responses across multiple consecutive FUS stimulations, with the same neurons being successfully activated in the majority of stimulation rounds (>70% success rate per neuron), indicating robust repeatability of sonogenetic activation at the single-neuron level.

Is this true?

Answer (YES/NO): NO